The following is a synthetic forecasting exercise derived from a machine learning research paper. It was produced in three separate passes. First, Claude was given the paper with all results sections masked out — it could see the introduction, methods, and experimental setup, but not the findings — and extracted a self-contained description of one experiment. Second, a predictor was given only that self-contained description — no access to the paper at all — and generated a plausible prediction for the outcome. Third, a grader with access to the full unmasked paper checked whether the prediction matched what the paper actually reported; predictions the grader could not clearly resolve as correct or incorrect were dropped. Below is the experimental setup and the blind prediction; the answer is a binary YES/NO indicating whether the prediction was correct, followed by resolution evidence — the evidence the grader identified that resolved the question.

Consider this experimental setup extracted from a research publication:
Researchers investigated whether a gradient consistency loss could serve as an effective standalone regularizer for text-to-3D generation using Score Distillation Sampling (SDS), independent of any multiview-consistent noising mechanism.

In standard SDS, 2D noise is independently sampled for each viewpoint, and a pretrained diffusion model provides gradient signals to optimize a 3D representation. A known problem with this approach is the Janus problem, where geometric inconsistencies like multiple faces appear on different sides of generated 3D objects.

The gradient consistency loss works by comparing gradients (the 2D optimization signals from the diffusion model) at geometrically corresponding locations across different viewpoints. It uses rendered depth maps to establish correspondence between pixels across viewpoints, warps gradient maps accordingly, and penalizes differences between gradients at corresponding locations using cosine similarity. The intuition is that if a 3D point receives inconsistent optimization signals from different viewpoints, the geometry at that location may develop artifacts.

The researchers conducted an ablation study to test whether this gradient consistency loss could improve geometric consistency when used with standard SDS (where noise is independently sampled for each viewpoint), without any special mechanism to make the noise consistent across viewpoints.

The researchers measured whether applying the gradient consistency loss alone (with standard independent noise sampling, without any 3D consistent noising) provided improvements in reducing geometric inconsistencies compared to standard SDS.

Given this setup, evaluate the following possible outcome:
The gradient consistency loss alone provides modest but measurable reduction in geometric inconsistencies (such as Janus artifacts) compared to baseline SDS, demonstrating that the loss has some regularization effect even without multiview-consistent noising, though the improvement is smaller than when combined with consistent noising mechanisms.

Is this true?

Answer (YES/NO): NO